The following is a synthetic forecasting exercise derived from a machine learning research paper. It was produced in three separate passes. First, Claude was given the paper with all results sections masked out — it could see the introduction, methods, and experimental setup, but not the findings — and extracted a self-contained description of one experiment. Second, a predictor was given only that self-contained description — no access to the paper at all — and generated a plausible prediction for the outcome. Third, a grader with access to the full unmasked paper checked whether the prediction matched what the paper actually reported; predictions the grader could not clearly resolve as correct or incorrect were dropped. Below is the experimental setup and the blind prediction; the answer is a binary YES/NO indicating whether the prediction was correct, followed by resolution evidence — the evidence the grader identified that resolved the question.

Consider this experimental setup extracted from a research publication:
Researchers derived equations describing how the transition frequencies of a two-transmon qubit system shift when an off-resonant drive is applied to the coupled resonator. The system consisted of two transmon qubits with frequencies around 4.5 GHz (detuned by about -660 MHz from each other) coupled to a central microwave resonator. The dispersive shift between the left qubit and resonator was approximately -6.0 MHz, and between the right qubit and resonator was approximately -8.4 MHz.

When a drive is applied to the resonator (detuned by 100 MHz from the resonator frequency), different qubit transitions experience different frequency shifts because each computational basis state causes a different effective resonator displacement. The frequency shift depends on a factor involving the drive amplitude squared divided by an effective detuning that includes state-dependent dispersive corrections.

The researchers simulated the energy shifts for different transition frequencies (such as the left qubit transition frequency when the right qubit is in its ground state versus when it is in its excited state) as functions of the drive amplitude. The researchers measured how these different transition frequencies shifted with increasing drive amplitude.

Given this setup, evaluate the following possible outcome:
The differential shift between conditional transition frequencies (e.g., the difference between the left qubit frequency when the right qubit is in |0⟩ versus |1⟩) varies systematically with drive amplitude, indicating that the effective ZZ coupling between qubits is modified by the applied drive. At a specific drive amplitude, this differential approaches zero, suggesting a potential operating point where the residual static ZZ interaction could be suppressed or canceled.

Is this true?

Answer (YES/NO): YES